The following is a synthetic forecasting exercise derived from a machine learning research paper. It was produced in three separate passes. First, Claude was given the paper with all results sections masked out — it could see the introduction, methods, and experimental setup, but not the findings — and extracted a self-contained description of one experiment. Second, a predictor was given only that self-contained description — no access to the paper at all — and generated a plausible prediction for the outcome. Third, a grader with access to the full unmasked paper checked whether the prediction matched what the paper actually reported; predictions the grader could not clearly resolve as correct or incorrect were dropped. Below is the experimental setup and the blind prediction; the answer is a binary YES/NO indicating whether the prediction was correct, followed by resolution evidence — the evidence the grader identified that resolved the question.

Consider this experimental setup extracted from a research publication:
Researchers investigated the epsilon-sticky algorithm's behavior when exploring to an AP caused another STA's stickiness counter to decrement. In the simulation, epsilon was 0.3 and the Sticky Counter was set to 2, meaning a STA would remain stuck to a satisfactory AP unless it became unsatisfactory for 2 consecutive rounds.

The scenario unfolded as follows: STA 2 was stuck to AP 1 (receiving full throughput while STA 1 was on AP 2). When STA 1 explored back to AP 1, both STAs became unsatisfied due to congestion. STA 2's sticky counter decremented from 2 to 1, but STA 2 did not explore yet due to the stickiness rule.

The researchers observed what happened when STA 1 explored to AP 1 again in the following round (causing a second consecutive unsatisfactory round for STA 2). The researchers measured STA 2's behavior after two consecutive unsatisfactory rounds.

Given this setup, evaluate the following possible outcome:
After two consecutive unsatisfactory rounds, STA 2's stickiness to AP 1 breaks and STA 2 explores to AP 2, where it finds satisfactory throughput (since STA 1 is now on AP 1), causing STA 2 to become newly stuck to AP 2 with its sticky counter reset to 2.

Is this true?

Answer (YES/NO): NO